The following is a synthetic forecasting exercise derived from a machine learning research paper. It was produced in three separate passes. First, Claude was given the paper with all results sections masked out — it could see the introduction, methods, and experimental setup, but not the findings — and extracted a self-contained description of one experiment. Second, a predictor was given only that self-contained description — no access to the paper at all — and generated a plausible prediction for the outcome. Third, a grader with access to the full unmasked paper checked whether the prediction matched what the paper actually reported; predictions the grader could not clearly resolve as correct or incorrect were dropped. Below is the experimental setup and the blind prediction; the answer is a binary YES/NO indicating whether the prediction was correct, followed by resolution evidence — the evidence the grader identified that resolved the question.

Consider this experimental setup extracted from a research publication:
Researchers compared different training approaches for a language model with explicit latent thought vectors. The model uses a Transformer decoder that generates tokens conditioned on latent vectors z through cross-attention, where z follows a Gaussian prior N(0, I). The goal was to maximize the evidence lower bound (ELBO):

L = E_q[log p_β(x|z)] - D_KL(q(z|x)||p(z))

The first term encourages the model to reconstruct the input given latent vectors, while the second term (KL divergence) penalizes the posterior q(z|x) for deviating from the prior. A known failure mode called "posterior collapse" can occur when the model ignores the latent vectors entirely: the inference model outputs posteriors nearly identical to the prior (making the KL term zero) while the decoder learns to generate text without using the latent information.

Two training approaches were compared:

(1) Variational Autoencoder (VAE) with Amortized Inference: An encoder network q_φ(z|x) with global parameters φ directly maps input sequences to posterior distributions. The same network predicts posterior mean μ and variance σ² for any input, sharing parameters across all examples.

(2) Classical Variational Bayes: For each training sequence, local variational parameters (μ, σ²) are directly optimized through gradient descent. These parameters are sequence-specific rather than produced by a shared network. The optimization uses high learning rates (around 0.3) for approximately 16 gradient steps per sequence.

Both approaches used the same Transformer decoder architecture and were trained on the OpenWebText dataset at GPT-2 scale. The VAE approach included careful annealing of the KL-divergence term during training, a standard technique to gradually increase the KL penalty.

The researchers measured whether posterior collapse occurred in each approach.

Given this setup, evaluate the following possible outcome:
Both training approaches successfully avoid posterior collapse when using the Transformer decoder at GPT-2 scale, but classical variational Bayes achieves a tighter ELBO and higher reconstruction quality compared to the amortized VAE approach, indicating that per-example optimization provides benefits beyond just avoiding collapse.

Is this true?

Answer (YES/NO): NO